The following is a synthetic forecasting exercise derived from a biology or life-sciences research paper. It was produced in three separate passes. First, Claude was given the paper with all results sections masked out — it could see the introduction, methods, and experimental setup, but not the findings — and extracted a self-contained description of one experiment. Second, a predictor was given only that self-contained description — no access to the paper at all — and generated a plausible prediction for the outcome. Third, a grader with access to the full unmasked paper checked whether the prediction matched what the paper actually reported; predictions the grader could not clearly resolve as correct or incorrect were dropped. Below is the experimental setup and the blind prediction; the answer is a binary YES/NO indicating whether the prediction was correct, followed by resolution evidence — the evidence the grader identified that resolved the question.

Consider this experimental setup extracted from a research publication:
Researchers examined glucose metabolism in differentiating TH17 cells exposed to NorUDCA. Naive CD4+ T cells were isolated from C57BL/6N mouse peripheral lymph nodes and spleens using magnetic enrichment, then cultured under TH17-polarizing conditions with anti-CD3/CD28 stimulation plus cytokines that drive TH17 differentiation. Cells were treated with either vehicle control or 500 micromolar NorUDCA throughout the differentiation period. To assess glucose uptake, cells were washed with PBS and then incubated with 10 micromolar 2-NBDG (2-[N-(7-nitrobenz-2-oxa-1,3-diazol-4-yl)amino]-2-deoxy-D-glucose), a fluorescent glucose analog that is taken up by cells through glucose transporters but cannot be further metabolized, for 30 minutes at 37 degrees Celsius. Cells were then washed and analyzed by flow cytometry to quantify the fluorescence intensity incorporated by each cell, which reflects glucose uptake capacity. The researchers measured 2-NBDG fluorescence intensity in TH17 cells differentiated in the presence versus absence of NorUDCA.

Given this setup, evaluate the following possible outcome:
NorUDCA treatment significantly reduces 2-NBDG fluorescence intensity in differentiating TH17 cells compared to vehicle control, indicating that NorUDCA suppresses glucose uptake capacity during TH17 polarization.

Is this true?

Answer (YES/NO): YES